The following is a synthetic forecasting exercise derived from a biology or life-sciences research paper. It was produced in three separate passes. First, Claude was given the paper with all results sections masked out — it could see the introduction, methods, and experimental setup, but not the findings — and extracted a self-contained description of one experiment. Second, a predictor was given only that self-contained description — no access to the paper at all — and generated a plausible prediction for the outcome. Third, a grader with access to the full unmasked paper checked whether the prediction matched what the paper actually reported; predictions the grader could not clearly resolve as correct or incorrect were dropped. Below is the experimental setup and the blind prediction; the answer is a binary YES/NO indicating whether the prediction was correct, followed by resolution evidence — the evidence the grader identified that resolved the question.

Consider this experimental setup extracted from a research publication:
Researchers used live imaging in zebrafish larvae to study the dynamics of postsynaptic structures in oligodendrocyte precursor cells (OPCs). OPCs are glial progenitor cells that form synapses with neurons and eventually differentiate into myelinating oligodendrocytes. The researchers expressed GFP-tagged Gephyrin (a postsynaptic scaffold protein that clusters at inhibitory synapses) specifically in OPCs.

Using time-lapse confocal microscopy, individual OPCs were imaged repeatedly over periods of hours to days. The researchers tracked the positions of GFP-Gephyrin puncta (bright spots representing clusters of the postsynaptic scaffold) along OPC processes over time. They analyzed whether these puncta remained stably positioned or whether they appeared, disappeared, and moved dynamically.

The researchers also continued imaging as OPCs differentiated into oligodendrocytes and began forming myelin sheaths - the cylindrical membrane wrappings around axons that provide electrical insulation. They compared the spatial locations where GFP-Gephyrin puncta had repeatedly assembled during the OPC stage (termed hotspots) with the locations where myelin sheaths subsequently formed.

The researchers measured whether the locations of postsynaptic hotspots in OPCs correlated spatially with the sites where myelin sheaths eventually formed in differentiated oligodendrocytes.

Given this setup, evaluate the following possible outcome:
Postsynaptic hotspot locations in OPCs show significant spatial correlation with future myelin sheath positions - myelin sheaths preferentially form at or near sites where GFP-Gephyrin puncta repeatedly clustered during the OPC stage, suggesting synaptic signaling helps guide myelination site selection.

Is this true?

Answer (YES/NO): YES